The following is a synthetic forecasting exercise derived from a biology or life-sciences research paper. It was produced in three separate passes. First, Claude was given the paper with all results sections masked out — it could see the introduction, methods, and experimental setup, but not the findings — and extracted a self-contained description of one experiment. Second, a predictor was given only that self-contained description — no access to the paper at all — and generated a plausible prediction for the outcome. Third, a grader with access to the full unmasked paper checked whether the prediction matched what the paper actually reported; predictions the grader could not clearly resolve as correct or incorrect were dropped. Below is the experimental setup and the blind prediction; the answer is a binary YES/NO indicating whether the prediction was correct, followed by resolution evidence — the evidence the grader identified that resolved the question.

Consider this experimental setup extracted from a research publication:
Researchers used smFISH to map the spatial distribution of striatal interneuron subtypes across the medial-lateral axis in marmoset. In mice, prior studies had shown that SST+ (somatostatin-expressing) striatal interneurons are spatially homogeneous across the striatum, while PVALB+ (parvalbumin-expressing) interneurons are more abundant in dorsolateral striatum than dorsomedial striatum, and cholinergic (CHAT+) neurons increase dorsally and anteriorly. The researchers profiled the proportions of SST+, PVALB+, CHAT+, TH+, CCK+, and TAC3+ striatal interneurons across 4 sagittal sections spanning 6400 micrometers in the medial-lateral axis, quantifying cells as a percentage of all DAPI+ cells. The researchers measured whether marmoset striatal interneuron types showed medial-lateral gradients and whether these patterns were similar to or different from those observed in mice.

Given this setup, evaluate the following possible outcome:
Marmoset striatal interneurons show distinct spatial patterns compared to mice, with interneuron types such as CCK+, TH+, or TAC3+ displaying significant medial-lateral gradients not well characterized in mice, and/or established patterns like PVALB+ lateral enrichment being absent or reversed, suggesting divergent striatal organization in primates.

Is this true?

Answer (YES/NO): NO